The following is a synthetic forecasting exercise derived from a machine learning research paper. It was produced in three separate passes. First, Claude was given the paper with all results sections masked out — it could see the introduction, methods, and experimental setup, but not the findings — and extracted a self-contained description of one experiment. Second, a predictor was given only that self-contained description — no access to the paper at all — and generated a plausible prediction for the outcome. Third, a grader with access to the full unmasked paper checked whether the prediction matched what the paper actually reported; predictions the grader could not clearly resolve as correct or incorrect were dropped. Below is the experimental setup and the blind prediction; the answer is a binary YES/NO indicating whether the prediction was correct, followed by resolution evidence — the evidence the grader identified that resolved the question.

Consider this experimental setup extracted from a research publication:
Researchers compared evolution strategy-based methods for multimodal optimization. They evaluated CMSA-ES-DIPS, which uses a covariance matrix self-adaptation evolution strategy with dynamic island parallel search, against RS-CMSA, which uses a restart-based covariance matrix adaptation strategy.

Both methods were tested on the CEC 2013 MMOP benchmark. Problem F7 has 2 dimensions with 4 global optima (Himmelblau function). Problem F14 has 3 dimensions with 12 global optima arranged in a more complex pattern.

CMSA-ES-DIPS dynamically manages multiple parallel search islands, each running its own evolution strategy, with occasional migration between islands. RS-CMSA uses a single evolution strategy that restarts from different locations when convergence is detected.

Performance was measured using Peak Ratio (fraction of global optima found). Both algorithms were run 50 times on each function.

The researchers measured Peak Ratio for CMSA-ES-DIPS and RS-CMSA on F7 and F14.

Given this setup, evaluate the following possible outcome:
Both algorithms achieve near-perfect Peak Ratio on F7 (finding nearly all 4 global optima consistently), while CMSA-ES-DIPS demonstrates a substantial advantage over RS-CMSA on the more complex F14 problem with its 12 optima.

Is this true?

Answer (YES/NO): YES